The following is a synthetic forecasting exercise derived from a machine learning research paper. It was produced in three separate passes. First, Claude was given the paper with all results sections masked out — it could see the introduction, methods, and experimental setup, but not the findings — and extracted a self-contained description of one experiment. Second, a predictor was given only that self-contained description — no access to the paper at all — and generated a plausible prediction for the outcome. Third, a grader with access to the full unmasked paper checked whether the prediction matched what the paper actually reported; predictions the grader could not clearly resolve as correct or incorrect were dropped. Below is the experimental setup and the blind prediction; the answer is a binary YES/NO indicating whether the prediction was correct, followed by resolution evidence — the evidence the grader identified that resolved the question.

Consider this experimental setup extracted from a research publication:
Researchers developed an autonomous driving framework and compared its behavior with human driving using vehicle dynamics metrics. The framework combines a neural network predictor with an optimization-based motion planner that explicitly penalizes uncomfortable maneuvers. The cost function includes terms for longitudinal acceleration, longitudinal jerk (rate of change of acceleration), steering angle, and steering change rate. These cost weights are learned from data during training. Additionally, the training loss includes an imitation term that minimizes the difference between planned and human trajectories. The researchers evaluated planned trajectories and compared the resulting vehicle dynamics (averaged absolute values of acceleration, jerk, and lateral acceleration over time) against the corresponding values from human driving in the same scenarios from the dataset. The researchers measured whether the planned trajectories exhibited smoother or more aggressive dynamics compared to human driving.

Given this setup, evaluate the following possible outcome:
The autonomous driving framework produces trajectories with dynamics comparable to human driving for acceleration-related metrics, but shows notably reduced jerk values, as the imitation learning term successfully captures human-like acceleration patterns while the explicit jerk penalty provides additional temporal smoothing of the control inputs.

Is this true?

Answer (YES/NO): NO